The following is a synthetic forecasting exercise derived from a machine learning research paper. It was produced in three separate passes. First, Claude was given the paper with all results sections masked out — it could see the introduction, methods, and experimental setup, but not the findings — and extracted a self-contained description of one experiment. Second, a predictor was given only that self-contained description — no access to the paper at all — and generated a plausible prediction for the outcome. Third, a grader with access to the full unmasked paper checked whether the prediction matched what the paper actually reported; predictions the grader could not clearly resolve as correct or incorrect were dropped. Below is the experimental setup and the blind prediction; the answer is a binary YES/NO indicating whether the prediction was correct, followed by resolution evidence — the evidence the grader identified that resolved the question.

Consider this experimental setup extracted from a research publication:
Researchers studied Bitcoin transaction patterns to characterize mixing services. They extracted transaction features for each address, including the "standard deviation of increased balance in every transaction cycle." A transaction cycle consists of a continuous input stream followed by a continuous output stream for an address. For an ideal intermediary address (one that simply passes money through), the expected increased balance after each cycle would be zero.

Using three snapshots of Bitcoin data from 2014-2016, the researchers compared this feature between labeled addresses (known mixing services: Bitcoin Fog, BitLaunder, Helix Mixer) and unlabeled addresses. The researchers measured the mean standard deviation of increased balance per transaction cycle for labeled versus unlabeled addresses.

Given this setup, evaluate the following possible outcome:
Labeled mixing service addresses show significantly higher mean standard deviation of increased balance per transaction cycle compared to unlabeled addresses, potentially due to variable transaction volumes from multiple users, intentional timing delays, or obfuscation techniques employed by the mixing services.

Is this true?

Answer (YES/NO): NO